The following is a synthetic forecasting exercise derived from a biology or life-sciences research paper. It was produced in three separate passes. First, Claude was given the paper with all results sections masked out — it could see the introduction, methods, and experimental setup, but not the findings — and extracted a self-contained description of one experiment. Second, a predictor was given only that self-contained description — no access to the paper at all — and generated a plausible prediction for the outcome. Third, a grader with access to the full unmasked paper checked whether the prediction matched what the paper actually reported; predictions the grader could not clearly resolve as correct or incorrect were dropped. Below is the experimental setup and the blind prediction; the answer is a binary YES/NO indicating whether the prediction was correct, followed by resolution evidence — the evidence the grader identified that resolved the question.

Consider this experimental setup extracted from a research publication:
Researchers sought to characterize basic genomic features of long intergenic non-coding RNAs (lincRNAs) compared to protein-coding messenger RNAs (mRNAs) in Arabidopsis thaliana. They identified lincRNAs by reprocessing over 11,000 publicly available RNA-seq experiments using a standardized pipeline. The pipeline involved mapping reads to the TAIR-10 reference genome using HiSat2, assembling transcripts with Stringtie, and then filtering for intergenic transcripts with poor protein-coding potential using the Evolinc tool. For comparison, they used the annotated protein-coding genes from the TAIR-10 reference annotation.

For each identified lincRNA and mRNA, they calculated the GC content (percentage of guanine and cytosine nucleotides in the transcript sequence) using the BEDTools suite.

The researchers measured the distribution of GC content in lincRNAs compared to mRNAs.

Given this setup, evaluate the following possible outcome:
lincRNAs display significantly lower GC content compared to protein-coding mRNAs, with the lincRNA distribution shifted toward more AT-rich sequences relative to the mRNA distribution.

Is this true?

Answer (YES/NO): YES